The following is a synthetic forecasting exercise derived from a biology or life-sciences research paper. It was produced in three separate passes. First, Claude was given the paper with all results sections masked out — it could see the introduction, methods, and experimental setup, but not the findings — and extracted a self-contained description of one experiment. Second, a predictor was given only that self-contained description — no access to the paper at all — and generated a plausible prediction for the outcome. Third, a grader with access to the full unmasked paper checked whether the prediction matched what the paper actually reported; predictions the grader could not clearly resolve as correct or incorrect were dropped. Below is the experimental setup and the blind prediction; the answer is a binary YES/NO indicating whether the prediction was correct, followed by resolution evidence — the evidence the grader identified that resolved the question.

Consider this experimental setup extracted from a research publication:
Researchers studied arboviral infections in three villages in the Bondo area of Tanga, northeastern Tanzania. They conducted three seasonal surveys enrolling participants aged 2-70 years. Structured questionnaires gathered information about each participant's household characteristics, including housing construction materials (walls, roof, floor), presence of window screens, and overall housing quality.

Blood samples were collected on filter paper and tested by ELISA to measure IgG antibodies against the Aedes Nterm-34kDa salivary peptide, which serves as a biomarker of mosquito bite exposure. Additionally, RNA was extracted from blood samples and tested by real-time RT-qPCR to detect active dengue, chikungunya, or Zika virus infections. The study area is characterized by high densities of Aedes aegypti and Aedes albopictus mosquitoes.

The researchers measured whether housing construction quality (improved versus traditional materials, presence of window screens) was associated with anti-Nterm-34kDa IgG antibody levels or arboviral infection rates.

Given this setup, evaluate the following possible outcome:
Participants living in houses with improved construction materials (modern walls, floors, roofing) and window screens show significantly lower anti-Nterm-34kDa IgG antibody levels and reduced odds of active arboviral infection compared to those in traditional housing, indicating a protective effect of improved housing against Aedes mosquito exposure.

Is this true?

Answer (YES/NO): NO